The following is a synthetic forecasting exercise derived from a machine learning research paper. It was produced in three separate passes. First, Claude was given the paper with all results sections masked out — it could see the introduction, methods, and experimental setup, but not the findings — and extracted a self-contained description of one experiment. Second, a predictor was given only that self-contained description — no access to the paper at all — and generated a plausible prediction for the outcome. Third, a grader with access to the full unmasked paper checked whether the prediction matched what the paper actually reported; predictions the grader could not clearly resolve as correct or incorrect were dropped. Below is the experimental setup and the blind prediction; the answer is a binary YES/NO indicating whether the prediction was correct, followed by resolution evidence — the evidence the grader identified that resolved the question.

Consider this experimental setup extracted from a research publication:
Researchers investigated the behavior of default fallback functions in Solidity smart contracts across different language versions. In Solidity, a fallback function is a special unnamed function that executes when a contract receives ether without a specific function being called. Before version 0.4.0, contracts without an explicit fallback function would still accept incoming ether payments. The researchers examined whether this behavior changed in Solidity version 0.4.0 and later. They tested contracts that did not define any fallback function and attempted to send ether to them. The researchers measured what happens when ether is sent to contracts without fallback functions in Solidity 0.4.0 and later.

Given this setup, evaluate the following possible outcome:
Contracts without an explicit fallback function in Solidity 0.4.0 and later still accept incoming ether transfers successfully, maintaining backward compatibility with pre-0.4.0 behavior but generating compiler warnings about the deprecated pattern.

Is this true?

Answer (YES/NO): NO